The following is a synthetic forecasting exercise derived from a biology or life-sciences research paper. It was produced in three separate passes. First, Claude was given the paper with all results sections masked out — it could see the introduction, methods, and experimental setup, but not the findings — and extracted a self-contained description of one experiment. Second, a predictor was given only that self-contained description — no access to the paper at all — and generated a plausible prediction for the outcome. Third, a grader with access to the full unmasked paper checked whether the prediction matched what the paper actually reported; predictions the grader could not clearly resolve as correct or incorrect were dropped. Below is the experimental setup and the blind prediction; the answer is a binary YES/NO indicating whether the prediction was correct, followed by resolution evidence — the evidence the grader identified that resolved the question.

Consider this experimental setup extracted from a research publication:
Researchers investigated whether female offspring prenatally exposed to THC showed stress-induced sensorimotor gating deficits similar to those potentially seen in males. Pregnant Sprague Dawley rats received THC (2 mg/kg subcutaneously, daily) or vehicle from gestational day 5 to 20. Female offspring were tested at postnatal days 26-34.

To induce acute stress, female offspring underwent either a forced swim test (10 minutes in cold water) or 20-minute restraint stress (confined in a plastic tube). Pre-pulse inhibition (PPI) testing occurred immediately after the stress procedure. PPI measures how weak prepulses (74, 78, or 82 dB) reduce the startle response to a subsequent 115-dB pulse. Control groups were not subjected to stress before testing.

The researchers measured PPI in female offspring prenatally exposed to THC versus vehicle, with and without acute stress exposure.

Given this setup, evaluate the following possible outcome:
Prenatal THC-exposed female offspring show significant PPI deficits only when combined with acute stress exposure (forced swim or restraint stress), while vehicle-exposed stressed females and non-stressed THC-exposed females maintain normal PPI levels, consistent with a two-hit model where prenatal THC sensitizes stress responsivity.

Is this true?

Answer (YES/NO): NO